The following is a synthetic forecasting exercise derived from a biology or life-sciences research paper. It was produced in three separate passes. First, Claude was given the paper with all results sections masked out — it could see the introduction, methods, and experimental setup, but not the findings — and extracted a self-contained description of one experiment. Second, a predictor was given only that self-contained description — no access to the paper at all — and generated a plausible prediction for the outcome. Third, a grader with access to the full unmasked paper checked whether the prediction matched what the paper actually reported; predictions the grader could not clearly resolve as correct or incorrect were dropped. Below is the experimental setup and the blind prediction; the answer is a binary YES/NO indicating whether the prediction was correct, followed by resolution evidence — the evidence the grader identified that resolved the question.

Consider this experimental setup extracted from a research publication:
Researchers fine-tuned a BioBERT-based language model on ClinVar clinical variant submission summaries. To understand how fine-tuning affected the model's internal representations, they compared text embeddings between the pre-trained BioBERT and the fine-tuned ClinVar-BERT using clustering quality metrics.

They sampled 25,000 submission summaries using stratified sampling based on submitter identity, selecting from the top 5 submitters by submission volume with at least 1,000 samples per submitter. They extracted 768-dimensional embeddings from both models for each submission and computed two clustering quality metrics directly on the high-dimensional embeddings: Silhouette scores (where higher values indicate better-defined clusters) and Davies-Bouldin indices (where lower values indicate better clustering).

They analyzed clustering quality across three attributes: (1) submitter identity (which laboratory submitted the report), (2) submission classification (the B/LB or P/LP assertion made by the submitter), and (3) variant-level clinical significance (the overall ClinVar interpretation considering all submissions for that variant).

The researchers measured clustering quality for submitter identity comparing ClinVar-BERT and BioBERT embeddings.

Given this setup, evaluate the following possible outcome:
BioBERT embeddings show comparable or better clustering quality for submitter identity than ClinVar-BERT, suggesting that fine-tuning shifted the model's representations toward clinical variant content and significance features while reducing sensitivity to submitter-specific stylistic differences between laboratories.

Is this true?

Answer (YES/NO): YES